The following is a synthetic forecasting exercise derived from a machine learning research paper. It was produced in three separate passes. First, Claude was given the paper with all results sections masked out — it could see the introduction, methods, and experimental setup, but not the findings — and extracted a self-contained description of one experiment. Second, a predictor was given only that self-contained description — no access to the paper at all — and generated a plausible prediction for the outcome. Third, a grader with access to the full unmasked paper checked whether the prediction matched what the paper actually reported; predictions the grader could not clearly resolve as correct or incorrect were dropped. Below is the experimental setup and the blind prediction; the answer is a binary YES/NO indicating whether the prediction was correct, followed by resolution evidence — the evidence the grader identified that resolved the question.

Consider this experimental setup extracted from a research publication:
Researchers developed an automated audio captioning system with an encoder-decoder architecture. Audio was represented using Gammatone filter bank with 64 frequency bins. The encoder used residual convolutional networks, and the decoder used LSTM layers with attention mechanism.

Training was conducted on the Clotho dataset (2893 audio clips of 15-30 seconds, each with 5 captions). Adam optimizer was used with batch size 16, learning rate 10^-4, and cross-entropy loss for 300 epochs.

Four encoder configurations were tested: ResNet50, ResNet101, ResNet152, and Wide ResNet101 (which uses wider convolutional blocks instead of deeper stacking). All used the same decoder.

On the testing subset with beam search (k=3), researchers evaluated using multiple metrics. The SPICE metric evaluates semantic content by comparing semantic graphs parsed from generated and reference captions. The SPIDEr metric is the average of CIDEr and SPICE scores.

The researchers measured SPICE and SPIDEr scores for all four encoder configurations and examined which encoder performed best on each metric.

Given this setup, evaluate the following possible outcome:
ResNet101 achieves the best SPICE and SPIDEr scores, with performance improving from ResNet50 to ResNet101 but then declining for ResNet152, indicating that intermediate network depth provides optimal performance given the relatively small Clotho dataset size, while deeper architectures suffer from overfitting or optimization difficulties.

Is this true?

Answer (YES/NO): NO